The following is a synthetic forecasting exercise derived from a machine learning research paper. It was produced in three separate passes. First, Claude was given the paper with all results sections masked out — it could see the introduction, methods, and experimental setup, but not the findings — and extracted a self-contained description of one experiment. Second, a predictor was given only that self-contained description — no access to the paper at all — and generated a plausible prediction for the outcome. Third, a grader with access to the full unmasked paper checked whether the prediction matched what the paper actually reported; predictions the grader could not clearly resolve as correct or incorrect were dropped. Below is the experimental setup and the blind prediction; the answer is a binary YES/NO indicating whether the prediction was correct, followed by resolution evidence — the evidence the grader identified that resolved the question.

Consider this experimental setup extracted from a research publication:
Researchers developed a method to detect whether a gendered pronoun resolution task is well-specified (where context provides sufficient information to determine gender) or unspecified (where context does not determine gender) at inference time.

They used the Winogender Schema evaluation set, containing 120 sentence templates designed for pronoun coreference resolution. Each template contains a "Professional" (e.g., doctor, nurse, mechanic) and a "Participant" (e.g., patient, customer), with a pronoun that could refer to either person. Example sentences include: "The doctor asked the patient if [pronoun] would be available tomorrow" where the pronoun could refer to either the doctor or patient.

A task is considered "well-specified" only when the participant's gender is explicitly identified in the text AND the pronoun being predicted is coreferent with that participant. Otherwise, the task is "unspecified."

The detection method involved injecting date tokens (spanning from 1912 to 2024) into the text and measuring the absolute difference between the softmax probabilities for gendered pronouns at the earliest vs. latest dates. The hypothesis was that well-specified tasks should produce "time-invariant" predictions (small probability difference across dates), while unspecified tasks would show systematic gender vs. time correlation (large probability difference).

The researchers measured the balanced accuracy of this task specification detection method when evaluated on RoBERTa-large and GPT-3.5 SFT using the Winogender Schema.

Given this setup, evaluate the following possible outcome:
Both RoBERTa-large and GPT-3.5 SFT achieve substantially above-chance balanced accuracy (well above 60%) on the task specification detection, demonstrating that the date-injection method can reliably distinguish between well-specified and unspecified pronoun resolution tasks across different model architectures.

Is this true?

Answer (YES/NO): YES